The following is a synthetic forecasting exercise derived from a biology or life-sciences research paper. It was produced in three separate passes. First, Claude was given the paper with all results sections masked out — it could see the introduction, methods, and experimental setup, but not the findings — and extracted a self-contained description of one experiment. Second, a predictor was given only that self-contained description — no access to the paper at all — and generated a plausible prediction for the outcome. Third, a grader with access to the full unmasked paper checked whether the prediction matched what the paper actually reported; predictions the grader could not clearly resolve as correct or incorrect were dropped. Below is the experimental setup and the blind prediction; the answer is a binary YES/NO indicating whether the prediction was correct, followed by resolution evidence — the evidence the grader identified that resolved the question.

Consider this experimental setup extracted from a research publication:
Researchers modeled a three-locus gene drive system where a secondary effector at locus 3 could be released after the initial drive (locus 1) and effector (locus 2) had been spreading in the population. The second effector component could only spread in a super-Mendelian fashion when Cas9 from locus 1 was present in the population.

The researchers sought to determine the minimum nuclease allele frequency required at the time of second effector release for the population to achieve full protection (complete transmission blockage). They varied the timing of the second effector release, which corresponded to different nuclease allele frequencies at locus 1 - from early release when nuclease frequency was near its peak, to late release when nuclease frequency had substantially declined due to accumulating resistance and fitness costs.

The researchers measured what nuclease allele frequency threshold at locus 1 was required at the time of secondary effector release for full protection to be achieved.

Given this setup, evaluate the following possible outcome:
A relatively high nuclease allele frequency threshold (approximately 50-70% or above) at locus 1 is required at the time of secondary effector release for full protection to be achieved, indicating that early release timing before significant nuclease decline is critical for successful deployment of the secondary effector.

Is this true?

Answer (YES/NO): YES